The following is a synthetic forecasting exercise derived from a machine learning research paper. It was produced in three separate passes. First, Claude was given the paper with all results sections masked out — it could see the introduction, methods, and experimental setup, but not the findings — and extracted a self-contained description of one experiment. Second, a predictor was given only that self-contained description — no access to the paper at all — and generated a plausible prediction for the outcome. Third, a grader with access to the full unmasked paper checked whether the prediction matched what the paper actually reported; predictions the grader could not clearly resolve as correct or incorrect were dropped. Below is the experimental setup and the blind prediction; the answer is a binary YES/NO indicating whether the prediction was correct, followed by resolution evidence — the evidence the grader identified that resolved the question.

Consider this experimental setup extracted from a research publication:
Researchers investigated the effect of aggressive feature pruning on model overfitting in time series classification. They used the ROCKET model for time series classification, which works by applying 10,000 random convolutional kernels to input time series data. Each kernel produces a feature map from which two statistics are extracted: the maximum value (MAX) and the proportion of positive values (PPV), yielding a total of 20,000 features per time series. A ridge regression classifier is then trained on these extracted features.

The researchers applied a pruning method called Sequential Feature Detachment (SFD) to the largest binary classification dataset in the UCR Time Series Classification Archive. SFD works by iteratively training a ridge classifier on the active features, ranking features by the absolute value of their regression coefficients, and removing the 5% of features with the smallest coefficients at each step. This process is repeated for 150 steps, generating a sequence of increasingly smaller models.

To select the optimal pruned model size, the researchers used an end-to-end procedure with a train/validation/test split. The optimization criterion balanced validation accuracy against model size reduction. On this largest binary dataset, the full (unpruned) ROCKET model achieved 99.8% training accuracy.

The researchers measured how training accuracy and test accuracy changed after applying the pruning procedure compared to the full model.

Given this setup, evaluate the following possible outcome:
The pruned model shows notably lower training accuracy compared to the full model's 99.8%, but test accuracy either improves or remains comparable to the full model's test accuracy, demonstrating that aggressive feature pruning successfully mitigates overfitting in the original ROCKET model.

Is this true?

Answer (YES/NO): YES